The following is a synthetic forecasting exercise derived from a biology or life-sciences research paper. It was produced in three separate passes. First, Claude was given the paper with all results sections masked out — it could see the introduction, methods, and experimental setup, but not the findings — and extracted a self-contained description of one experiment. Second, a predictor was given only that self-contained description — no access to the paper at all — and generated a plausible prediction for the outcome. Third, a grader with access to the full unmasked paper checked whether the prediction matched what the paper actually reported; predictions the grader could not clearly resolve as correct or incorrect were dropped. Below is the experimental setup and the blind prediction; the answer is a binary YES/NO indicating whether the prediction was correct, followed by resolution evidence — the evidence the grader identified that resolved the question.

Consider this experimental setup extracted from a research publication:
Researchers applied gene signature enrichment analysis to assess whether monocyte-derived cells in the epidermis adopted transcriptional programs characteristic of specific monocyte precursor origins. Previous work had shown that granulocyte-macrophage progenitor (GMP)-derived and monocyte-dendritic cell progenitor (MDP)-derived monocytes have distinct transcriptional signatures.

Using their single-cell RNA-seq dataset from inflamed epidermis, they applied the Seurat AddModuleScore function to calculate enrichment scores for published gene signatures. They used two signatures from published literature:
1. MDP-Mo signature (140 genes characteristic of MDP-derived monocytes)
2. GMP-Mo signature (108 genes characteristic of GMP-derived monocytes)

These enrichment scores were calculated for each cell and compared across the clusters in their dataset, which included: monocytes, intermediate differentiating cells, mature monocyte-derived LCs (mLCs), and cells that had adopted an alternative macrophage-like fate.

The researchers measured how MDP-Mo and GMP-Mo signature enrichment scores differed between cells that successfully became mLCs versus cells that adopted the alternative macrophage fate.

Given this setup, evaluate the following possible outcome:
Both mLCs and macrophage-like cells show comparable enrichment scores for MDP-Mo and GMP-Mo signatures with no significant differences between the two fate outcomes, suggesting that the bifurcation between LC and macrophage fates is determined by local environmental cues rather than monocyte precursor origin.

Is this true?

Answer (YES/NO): NO